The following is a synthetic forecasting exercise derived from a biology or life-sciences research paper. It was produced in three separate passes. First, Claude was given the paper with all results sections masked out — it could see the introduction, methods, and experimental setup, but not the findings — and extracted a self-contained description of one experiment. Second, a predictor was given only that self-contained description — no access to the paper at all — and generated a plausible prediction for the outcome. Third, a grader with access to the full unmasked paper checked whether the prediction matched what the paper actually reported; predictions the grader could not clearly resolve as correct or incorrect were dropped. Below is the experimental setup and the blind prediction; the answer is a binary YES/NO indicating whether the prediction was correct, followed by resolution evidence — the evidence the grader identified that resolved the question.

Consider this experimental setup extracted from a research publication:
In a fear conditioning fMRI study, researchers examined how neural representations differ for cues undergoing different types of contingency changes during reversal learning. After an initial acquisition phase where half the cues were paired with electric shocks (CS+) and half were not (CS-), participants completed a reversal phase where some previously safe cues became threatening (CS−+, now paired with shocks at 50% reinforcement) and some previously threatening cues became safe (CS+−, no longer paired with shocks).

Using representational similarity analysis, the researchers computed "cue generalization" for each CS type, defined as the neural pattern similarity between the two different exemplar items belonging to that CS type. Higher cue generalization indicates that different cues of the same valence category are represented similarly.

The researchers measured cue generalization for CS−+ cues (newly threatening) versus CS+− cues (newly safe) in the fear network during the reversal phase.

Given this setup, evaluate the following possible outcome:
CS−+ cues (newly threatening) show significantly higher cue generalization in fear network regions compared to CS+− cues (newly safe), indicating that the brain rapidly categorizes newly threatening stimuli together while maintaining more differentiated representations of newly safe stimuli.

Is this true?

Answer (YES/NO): NO